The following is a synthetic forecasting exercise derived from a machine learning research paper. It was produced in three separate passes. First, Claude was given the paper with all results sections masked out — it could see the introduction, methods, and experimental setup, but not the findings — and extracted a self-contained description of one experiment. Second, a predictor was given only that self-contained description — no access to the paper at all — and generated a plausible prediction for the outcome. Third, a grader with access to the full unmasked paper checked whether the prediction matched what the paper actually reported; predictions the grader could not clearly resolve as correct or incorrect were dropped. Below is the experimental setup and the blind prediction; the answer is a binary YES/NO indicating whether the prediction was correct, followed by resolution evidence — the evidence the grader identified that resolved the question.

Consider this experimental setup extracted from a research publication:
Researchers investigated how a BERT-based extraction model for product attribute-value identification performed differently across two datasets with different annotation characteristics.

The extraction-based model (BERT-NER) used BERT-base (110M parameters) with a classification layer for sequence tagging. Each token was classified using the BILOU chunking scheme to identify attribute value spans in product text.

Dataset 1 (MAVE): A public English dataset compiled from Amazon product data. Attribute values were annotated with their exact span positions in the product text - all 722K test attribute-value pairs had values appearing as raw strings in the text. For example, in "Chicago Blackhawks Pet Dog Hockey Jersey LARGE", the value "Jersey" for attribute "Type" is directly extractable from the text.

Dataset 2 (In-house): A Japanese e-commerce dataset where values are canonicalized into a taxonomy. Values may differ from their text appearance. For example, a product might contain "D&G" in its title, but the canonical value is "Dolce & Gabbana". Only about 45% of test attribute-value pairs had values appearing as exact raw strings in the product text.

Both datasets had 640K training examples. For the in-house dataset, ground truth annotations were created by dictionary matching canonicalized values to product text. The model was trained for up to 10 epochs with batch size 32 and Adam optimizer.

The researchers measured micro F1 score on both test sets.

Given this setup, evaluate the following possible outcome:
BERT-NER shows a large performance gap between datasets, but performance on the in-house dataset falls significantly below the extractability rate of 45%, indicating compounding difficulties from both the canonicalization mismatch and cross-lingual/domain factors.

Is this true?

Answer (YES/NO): NO